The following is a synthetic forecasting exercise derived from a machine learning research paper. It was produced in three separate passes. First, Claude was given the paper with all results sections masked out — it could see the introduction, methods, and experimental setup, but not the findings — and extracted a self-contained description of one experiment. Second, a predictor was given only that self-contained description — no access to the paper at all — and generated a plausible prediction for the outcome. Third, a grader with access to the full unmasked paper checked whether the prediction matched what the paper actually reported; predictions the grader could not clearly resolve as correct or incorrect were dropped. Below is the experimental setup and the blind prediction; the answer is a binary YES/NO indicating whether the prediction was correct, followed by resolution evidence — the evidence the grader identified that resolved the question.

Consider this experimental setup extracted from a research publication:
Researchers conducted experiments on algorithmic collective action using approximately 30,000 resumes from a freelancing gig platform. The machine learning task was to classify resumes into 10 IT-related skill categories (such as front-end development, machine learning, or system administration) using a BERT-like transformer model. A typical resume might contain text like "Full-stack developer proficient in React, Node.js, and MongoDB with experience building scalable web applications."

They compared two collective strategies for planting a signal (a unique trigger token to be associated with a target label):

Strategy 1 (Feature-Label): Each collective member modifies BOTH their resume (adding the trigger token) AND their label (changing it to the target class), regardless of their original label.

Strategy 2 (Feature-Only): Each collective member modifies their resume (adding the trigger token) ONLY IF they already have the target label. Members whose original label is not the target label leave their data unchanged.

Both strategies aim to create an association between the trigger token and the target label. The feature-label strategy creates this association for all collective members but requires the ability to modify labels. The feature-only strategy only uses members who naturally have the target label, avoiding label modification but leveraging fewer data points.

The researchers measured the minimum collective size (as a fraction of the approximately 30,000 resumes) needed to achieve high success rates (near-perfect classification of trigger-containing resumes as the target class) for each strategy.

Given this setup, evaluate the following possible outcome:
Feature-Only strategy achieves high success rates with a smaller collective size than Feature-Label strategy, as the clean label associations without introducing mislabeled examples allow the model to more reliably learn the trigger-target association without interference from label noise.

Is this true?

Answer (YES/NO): NO